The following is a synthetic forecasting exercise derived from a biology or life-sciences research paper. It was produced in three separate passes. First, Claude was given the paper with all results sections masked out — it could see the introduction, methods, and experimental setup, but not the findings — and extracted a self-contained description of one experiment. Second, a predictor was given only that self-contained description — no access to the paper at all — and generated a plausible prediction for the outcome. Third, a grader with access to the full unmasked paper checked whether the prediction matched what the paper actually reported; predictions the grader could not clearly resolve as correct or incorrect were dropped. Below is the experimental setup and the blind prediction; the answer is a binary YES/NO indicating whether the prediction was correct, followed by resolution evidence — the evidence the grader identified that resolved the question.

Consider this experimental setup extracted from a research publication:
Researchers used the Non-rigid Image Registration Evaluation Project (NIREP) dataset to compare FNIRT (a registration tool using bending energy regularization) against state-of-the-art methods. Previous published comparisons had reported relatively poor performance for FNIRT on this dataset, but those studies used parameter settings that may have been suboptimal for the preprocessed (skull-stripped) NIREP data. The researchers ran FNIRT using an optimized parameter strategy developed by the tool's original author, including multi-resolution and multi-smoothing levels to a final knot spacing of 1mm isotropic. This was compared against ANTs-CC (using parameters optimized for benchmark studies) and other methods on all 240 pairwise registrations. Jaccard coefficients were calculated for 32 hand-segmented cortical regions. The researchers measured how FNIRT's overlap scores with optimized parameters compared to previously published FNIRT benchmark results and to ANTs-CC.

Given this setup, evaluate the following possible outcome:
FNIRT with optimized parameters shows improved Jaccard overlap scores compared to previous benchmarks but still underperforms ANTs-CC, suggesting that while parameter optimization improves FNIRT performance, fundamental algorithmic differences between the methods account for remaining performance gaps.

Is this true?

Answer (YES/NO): YES